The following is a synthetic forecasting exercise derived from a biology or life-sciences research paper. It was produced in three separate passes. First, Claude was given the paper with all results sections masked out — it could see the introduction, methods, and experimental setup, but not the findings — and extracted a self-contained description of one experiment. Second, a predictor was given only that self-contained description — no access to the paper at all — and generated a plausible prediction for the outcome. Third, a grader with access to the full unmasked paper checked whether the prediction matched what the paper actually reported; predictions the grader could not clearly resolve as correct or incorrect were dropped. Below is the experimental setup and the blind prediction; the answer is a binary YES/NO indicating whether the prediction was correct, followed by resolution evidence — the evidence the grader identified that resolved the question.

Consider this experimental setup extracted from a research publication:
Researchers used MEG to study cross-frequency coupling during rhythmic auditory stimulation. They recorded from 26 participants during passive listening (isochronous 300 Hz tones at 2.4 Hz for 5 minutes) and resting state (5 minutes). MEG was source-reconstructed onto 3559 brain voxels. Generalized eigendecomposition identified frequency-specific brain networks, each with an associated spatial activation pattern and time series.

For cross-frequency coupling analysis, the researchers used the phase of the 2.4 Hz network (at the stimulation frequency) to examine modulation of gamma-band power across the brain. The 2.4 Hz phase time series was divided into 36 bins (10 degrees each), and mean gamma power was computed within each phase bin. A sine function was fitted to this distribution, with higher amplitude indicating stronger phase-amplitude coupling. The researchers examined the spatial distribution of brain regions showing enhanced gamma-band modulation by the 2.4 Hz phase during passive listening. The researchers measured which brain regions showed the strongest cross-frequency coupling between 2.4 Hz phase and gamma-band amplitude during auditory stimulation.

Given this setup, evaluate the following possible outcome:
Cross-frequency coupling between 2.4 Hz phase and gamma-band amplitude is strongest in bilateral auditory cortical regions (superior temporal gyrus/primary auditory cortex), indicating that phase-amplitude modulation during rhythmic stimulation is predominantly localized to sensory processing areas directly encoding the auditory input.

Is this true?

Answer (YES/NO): NO